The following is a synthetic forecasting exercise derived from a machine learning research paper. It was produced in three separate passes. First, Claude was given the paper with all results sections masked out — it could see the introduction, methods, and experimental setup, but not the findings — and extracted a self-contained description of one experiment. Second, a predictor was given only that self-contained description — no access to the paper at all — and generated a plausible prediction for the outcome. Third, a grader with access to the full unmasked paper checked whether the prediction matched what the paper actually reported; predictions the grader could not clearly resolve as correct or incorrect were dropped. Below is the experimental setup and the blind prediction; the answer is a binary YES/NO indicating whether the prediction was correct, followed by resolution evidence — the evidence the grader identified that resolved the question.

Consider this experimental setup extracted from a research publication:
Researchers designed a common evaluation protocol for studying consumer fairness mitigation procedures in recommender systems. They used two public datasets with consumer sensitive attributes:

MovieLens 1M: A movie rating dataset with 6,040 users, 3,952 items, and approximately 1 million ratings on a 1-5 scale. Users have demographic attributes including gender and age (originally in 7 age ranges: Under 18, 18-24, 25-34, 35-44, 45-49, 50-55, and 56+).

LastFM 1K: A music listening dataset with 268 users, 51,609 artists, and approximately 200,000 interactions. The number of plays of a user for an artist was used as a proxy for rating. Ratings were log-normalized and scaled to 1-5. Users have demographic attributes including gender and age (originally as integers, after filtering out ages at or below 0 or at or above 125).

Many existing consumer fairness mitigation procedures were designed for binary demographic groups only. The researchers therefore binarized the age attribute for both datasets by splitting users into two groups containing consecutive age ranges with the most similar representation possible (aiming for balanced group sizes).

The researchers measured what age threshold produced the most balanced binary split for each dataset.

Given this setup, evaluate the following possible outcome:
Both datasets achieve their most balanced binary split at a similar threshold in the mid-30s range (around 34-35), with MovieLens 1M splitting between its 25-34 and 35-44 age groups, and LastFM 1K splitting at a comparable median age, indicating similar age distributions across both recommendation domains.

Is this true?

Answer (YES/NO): NO